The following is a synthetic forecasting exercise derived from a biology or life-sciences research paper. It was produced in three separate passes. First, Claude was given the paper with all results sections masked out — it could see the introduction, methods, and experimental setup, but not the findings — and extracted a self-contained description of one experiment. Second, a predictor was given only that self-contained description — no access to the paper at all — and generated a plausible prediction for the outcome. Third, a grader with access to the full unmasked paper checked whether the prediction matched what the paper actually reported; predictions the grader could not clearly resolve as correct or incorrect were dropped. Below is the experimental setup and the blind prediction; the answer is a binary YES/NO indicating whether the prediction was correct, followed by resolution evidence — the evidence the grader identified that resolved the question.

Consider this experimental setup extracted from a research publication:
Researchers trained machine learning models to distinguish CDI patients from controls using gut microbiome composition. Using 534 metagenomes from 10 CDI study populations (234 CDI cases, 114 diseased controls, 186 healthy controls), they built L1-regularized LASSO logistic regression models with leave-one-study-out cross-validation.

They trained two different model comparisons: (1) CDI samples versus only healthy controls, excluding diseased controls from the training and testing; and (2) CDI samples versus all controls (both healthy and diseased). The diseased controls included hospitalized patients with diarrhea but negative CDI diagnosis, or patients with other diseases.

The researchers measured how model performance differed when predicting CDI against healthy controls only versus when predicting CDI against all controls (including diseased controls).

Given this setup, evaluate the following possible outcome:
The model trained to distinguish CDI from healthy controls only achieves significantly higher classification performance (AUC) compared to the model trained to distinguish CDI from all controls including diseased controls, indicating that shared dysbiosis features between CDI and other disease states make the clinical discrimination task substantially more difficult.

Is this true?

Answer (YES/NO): NO